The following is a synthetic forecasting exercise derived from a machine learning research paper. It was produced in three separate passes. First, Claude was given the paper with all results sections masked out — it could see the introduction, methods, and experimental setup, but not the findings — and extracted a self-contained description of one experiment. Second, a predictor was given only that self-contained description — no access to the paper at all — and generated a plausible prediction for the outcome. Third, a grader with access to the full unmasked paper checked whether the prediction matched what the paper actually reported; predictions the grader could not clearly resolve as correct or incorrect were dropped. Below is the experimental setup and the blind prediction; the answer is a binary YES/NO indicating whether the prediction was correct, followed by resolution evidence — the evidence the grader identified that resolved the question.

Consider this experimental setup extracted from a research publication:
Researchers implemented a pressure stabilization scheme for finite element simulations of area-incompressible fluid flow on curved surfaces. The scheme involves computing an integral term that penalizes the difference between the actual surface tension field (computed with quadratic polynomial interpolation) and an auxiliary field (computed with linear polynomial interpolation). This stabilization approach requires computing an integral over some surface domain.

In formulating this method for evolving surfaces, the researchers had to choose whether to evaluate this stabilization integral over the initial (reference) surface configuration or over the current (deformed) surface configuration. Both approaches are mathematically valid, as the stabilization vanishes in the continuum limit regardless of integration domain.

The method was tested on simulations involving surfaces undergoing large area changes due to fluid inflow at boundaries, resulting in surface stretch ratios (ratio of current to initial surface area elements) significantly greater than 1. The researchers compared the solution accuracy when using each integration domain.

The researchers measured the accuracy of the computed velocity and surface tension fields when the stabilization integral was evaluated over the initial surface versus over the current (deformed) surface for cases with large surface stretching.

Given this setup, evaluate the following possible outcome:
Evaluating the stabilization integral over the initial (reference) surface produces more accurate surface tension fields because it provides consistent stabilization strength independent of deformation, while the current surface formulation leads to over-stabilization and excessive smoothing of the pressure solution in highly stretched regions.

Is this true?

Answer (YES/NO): NO